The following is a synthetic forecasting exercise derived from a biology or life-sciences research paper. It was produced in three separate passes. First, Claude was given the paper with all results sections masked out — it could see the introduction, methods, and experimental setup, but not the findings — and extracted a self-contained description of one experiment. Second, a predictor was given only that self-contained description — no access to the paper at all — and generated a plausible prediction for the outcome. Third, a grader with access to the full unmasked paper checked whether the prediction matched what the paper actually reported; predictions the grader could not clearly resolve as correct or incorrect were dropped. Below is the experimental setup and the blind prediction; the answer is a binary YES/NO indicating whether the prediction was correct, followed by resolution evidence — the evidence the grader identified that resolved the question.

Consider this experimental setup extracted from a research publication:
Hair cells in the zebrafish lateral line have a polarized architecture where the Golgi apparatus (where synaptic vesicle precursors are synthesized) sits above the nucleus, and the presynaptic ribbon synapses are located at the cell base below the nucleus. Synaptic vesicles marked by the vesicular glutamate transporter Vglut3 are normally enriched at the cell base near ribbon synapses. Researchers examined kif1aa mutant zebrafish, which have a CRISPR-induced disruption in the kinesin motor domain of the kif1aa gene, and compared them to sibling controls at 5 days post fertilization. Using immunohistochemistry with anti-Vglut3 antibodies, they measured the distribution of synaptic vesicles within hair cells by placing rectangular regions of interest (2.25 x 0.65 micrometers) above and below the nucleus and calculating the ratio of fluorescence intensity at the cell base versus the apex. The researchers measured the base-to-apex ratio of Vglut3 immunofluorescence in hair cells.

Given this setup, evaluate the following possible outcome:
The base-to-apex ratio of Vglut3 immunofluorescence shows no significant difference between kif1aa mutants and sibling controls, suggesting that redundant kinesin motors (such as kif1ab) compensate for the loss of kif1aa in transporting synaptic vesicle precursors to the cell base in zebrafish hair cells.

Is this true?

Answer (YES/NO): NO